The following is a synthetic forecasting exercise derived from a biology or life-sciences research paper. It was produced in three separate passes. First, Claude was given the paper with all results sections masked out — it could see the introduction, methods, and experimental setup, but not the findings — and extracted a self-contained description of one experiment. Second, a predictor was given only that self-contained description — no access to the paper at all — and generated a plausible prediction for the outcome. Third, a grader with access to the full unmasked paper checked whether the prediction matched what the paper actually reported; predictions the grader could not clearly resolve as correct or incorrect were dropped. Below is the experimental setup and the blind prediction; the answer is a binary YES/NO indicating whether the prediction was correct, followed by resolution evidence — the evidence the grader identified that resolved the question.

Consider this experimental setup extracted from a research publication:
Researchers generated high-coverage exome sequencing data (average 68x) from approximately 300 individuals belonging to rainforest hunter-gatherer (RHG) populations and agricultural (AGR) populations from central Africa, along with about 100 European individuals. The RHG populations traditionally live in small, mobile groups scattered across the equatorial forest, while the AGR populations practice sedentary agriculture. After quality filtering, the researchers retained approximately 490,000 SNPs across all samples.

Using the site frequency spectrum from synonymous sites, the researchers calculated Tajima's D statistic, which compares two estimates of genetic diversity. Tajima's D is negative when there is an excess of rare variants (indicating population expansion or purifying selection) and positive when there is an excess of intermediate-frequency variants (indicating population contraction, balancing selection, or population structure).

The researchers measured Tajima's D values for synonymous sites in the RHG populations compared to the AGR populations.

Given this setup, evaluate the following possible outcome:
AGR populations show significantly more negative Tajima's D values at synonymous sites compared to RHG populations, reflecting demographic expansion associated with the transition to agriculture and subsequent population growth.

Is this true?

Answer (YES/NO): YES